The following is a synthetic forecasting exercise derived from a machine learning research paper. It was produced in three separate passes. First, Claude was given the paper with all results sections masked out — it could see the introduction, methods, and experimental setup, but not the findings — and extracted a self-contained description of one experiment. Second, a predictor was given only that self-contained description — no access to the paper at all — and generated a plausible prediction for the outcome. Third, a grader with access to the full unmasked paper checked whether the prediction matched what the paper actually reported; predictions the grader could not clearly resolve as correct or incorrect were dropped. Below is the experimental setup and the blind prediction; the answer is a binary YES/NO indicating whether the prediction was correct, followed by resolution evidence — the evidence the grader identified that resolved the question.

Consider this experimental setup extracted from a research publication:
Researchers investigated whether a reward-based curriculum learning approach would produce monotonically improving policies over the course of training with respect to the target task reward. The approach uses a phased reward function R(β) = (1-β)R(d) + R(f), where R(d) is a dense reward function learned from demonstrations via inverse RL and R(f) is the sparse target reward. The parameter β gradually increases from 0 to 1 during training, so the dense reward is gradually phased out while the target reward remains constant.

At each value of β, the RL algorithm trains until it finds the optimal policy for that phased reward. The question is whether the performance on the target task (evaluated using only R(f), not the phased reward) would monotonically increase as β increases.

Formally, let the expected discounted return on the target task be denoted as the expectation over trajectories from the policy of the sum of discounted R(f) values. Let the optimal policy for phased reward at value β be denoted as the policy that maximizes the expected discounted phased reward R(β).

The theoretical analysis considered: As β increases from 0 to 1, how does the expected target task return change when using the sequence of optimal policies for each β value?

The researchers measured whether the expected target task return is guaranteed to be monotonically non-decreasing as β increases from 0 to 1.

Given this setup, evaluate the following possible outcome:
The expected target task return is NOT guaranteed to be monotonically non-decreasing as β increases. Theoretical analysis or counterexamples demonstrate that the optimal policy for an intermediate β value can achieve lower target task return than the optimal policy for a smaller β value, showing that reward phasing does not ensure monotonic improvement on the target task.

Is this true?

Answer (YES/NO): NO